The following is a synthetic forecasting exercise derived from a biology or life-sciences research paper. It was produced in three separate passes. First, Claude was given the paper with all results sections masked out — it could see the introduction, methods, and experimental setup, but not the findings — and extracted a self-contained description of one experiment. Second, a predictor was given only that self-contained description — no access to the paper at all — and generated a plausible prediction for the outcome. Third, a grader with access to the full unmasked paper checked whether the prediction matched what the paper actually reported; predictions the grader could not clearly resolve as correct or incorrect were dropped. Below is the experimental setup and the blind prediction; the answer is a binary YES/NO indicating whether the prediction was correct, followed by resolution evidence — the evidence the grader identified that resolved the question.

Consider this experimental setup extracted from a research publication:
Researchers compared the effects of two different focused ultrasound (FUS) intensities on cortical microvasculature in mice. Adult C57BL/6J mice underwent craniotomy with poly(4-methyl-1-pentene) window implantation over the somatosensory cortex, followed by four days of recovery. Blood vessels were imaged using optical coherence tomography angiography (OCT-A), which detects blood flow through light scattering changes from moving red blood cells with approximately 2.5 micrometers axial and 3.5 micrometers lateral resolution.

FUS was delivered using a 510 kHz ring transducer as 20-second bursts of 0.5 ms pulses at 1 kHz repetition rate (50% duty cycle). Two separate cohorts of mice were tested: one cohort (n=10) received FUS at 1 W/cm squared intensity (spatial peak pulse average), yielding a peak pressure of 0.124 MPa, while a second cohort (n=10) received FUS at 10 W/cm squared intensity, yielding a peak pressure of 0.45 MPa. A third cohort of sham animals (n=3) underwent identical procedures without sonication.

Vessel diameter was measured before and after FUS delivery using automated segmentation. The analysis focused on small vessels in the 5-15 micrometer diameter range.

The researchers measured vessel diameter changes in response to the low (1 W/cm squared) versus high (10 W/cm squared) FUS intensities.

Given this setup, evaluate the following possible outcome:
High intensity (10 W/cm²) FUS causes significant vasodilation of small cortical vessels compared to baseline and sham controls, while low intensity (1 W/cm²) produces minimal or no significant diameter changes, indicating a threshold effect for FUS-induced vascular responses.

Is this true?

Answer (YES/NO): NO